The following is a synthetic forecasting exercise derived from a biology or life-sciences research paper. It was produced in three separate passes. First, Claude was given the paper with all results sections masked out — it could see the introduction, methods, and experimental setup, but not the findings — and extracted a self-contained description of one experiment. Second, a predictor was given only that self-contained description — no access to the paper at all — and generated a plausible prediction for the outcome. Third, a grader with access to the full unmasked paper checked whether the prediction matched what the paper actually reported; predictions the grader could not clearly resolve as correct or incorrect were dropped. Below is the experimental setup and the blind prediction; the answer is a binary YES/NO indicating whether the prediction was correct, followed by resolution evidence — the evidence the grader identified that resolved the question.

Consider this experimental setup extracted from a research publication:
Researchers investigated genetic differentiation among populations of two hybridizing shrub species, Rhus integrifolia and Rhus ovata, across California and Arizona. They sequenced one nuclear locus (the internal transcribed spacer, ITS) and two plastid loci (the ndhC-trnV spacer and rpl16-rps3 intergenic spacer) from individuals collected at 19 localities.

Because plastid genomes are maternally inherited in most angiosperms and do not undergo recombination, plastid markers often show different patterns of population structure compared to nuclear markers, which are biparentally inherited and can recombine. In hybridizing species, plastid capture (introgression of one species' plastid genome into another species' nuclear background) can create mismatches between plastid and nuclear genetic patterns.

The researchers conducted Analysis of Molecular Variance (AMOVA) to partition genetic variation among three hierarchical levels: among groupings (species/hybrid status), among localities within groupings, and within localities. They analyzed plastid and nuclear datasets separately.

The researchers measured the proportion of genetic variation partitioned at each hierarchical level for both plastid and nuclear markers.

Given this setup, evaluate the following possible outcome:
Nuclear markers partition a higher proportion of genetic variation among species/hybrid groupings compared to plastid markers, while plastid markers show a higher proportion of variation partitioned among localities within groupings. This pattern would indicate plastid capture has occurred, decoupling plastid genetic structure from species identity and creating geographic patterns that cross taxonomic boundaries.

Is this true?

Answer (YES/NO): YES